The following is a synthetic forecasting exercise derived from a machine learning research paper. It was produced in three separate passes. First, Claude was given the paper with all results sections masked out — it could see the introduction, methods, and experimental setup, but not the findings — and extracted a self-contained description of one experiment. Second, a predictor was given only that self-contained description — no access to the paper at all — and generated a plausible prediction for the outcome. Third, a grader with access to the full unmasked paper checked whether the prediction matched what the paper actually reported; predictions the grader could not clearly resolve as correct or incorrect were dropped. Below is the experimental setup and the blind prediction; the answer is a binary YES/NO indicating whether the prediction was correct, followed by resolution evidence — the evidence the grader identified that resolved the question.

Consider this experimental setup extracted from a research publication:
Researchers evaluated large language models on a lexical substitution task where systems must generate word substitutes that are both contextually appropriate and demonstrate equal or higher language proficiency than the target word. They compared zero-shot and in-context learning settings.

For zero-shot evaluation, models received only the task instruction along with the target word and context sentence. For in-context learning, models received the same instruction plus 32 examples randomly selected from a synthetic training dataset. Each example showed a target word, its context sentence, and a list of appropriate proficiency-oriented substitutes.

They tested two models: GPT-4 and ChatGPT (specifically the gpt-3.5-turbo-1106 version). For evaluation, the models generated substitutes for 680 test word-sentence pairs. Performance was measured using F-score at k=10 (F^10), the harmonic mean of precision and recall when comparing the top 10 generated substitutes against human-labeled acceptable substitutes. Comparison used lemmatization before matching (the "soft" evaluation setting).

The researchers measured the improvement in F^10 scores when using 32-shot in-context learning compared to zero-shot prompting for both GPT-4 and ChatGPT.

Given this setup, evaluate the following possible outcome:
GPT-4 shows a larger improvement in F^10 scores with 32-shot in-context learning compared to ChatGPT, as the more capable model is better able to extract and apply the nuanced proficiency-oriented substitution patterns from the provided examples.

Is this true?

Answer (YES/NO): YES